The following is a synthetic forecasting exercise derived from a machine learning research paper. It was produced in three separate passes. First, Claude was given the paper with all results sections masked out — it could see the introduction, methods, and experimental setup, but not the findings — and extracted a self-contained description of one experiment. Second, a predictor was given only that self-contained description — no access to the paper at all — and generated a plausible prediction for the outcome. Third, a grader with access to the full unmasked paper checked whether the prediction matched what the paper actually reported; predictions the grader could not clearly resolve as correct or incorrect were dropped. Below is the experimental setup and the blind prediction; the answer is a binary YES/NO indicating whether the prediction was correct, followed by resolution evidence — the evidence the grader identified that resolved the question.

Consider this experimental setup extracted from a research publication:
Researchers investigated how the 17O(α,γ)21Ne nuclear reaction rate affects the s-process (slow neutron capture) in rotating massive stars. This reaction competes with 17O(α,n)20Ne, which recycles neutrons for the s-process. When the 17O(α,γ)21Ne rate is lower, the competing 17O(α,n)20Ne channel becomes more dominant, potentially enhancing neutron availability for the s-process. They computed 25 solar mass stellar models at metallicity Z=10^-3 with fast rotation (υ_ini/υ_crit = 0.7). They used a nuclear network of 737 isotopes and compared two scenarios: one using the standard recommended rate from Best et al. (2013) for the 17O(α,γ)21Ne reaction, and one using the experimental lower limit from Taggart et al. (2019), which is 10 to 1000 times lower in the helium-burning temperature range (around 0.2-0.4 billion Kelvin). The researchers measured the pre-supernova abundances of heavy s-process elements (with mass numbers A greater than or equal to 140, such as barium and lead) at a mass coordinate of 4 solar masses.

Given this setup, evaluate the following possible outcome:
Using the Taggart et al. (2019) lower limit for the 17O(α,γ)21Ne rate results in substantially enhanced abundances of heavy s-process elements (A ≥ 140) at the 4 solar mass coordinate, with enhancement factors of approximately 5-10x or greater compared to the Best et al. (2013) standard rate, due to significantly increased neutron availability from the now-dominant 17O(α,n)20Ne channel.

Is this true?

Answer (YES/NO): YES